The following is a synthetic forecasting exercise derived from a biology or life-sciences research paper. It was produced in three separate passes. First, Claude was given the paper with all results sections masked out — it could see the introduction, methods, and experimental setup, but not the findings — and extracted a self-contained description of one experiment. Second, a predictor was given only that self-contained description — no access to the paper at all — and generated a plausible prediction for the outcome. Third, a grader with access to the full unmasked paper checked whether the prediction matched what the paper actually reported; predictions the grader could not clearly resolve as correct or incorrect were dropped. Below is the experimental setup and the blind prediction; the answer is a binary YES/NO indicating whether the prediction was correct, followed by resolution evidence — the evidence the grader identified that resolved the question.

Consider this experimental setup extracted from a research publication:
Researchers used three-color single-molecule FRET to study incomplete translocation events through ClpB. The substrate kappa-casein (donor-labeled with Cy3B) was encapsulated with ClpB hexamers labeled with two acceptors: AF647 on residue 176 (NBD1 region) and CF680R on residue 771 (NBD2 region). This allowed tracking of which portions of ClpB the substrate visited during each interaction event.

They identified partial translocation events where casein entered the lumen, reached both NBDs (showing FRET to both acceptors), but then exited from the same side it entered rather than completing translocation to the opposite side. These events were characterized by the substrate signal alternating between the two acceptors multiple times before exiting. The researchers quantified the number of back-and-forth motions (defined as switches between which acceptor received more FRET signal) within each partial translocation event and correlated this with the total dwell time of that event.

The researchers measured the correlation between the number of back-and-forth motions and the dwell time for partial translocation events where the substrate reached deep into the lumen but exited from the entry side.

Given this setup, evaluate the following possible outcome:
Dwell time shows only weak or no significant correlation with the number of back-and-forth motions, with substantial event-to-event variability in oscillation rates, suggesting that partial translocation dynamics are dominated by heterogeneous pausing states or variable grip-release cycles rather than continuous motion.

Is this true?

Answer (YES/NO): NO